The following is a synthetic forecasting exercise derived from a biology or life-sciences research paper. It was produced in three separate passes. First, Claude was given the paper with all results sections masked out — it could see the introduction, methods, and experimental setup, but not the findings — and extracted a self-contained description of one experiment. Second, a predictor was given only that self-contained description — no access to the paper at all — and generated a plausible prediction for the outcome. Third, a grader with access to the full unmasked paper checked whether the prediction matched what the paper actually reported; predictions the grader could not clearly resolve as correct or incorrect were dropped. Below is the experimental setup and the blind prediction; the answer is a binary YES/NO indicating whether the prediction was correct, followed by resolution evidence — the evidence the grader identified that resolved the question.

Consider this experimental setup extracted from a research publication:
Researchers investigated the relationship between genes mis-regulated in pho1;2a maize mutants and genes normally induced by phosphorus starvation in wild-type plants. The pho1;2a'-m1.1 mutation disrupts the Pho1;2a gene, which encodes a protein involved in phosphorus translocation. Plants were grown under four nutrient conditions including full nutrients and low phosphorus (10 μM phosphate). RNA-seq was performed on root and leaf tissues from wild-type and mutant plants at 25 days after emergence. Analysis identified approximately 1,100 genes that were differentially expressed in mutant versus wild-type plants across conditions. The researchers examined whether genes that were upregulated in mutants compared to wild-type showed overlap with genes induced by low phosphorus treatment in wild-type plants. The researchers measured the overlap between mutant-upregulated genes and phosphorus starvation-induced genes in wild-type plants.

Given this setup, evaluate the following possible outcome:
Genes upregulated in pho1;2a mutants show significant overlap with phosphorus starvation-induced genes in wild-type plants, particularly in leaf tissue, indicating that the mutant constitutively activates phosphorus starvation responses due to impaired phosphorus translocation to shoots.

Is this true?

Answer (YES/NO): NO